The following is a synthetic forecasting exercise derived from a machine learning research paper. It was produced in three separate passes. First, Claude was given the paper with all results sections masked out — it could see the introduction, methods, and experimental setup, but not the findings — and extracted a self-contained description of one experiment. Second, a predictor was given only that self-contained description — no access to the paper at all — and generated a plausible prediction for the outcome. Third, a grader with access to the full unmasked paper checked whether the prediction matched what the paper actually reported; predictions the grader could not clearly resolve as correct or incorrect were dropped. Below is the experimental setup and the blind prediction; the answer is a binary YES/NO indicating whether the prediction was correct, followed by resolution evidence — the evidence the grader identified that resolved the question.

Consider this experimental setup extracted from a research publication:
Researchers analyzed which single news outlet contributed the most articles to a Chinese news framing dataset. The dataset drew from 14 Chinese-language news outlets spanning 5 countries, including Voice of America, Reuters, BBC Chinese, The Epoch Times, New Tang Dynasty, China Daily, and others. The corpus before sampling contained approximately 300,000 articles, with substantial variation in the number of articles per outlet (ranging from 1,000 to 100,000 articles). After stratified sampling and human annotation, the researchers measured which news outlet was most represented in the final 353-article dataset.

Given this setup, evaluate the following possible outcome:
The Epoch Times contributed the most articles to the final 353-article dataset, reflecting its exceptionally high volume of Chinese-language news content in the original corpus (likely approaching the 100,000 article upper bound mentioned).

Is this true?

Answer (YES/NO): NO